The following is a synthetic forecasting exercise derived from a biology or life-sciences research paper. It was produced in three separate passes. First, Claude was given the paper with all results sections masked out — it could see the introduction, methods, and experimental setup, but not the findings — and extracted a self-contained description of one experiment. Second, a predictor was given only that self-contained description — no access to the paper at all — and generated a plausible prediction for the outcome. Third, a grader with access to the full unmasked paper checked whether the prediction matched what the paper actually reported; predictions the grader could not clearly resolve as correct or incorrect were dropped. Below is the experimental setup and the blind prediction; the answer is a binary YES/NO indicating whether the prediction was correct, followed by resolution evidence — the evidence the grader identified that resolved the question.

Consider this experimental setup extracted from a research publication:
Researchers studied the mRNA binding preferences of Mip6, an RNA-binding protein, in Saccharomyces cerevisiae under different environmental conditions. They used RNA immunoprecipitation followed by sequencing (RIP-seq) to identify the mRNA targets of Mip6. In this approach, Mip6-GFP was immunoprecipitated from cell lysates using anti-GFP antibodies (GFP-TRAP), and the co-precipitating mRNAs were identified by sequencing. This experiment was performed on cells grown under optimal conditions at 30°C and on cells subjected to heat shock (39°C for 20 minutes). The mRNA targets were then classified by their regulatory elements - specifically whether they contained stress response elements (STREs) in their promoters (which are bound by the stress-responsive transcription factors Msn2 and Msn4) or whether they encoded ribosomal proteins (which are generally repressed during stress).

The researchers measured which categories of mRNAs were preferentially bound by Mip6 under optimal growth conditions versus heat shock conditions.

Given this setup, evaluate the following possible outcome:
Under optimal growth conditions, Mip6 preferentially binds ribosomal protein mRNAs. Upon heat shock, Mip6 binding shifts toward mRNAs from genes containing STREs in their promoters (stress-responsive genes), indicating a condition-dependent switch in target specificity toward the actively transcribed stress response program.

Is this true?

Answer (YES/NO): NO